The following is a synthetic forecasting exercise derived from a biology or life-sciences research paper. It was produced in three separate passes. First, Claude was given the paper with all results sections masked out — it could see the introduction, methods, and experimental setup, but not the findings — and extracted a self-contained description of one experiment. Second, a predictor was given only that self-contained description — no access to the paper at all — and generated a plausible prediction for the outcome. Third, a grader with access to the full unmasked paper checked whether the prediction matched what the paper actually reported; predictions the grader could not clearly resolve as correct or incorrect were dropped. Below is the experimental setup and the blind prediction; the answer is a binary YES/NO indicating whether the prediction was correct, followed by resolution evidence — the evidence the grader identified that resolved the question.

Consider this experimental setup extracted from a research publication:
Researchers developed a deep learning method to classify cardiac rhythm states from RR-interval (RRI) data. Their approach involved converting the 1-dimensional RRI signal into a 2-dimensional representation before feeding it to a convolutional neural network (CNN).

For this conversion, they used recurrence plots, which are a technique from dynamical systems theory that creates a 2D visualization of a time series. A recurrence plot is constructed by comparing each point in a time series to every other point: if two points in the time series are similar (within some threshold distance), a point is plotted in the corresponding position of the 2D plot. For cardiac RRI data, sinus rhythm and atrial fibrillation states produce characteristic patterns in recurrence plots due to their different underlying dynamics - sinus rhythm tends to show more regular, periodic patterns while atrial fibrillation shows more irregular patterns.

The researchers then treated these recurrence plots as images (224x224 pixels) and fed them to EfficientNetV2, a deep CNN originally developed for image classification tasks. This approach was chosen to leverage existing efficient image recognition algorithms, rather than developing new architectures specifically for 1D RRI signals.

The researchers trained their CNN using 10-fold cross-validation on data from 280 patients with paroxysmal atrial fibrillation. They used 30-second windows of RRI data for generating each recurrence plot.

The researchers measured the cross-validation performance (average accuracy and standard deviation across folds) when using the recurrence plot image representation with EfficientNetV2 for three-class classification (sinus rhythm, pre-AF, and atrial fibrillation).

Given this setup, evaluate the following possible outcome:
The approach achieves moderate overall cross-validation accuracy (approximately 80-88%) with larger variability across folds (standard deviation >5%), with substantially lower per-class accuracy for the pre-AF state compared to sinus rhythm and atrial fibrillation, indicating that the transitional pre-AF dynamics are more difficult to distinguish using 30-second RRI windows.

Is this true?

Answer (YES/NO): NO